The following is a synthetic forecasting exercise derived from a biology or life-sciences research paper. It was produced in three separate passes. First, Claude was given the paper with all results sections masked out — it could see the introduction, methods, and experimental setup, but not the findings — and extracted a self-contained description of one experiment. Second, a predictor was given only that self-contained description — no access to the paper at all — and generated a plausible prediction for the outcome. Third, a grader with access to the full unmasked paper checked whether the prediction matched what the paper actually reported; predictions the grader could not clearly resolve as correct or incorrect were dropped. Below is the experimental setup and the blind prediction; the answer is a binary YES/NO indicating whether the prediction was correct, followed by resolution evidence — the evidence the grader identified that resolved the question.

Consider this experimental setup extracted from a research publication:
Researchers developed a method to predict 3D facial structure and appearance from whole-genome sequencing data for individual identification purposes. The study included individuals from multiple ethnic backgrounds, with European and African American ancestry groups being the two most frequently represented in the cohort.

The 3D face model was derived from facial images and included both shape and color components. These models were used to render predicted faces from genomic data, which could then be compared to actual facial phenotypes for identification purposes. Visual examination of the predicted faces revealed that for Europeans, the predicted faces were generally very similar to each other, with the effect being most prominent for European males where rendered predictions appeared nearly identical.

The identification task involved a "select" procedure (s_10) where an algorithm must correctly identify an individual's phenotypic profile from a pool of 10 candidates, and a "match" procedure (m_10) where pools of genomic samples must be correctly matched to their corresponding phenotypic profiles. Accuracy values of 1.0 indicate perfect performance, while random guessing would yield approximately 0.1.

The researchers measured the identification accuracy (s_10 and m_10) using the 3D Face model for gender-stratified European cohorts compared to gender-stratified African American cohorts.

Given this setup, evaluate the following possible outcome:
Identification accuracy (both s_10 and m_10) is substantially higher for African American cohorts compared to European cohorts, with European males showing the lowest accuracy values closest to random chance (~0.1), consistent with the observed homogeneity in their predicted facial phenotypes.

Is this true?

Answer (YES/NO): YES